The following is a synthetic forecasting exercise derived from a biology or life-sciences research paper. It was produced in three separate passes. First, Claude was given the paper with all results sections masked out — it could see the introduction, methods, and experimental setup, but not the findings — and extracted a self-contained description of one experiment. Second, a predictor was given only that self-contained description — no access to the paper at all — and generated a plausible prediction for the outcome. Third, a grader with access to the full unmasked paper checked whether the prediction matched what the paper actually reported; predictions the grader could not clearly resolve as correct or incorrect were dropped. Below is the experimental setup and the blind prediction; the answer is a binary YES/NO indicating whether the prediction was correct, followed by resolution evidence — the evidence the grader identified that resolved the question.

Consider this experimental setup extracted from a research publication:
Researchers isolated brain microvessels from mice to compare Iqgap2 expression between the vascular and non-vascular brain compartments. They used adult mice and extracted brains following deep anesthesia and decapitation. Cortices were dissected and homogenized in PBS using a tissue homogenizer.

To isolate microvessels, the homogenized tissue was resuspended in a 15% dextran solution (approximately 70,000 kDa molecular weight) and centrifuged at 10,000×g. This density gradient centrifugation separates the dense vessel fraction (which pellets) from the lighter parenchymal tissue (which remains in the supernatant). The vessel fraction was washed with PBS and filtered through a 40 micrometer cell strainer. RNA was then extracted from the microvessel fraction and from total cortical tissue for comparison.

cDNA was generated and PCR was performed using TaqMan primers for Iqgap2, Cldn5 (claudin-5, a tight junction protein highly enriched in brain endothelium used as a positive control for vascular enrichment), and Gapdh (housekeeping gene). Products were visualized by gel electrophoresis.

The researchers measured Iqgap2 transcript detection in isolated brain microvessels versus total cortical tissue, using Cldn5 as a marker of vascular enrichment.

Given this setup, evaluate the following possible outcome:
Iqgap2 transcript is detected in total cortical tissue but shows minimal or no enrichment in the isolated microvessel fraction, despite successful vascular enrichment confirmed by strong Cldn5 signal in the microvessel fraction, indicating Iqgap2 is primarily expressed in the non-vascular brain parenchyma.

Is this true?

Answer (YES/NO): NO